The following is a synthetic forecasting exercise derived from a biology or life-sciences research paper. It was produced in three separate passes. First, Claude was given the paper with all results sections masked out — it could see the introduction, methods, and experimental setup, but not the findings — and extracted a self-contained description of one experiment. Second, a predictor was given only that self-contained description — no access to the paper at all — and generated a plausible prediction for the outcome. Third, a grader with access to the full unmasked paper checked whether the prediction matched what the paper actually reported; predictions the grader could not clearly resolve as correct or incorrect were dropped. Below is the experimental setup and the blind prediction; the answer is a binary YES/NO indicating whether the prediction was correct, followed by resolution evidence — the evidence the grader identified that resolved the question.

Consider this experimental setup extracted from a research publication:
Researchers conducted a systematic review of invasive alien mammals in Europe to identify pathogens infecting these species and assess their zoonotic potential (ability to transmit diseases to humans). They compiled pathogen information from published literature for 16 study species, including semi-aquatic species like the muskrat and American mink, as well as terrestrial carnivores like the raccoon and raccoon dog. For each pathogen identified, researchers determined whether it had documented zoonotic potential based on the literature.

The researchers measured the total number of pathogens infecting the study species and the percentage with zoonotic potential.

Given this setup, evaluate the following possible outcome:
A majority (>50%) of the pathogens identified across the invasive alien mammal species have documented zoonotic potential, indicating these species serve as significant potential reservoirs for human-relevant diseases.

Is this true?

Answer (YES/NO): YES